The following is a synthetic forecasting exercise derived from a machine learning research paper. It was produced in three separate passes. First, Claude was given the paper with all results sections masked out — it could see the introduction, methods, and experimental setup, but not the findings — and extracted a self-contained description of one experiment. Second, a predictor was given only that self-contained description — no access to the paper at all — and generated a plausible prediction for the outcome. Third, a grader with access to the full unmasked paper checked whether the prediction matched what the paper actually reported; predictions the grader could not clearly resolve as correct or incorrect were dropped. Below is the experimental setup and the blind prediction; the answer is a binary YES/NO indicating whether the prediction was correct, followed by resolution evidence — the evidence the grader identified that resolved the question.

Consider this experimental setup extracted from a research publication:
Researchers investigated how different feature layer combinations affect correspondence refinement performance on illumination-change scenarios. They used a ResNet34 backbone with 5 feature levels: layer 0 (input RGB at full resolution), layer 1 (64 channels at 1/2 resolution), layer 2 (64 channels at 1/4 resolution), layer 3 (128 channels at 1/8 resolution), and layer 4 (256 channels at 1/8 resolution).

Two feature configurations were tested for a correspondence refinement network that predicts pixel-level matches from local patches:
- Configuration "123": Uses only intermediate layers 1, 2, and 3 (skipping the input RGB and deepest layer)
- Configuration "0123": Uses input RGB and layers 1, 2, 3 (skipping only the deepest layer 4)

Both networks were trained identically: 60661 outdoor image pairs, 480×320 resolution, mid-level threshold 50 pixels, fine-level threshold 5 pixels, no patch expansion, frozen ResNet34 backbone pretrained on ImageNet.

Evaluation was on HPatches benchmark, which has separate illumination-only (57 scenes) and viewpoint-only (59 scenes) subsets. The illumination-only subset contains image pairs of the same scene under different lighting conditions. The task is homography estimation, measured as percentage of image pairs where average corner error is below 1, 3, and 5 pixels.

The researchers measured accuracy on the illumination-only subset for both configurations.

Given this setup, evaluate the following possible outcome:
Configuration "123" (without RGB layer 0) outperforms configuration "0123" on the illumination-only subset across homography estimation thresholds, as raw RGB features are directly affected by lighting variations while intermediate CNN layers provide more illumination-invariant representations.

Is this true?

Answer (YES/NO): NO